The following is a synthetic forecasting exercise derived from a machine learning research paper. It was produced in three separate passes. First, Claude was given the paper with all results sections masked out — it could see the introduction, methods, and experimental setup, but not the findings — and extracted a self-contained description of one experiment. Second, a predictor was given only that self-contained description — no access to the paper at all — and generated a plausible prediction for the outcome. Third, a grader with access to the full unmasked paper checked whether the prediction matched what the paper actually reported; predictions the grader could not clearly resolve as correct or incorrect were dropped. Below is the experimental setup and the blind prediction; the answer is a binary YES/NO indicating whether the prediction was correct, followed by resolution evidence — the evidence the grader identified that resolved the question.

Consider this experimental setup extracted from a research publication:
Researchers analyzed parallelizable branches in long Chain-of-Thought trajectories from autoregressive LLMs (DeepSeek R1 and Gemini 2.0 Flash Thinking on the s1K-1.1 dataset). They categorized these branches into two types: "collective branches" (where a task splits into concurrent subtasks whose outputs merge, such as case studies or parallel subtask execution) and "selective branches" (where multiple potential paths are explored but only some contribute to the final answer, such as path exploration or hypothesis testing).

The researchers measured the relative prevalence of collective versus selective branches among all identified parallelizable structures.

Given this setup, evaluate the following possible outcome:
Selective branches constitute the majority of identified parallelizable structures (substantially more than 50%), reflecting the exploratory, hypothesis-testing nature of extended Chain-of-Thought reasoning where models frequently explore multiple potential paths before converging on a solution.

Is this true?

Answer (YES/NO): NO